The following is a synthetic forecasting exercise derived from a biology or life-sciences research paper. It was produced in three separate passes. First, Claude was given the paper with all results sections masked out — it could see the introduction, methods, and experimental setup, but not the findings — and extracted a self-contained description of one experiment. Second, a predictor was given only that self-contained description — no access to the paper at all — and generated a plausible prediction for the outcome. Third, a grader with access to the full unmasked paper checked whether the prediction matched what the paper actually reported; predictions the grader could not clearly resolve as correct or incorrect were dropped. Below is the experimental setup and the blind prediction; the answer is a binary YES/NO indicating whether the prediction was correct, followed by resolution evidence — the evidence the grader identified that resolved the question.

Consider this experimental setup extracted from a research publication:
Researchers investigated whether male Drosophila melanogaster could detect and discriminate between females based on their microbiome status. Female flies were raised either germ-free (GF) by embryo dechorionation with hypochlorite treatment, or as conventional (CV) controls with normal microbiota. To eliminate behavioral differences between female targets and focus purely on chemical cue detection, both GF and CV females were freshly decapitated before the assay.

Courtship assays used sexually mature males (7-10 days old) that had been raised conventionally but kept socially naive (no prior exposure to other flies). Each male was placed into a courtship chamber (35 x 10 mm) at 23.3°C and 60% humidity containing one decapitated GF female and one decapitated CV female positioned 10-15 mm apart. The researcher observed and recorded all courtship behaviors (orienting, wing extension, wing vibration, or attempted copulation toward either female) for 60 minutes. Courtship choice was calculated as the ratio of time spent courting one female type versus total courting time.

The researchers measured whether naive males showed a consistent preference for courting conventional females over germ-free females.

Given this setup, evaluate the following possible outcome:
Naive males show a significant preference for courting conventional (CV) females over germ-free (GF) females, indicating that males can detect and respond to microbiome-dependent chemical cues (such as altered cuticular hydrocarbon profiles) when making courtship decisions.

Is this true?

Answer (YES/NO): NO